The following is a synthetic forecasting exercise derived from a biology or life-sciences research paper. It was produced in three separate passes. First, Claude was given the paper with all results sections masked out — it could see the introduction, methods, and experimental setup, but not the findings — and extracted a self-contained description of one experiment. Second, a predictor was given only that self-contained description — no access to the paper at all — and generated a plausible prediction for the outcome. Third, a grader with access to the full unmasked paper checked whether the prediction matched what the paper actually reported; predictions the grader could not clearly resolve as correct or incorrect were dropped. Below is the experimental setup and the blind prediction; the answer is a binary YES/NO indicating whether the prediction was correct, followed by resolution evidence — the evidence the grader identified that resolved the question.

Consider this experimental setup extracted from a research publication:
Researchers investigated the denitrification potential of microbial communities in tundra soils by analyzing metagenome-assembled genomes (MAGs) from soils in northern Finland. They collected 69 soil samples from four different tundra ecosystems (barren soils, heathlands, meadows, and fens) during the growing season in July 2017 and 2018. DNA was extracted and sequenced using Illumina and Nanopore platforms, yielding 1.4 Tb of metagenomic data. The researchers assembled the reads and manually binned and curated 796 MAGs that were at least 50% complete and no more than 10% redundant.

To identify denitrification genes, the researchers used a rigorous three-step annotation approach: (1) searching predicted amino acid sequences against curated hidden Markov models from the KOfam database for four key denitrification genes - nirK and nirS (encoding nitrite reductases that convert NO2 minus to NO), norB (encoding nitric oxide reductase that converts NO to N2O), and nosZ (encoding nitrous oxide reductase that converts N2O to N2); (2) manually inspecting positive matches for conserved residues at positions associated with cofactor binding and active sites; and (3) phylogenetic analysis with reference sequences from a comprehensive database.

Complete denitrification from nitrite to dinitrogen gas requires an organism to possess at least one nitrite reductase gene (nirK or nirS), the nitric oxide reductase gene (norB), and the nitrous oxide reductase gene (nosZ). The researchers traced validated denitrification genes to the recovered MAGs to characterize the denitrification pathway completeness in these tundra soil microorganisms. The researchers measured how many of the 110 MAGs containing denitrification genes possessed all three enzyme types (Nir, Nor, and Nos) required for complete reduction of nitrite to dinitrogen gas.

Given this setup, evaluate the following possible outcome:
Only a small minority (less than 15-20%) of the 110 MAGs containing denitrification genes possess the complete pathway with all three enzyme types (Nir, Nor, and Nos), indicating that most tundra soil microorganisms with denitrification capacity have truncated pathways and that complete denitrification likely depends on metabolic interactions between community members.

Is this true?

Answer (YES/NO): YES